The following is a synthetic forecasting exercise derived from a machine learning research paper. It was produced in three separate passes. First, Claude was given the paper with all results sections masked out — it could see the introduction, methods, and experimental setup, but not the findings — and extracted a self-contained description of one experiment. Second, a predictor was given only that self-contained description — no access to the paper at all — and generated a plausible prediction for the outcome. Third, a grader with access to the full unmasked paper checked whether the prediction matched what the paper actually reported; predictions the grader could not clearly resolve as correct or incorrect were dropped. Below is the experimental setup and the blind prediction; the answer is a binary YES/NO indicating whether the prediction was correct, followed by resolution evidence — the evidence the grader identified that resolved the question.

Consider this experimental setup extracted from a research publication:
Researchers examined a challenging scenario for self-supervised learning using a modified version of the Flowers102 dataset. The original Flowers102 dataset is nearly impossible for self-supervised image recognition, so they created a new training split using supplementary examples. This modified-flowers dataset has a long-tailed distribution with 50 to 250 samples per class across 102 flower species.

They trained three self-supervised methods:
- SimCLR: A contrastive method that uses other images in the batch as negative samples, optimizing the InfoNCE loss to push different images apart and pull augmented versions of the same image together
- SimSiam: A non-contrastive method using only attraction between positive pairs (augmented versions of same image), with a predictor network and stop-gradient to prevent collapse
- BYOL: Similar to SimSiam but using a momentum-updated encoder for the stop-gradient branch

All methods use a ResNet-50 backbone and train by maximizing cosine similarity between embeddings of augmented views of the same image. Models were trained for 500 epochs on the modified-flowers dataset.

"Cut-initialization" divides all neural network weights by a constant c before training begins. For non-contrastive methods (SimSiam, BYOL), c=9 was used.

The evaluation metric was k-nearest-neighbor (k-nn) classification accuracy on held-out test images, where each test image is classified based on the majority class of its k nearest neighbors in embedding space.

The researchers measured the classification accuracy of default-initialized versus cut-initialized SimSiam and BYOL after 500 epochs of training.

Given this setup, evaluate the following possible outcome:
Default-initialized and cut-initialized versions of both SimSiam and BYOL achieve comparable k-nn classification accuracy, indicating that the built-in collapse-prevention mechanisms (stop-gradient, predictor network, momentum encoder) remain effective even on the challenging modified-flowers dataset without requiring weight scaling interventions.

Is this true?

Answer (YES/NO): NO